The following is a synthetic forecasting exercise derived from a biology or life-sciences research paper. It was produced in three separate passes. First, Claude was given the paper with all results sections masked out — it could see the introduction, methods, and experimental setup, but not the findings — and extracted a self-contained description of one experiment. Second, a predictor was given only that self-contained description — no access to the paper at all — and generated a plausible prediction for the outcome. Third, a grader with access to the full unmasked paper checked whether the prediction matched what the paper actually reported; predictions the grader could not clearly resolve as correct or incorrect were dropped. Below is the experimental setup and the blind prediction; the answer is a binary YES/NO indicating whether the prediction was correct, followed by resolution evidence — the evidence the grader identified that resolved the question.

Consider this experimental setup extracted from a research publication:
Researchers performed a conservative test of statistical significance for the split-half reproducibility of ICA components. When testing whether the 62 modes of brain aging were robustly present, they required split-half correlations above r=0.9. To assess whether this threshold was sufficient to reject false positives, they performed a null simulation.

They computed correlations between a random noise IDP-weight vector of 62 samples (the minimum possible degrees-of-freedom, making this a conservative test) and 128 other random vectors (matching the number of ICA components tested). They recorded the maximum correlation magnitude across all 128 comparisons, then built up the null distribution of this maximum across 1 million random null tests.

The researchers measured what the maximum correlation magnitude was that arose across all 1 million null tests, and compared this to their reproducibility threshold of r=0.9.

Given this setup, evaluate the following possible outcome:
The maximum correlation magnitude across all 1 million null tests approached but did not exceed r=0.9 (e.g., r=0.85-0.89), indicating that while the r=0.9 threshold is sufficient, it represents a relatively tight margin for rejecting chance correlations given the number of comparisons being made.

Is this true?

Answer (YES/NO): NO